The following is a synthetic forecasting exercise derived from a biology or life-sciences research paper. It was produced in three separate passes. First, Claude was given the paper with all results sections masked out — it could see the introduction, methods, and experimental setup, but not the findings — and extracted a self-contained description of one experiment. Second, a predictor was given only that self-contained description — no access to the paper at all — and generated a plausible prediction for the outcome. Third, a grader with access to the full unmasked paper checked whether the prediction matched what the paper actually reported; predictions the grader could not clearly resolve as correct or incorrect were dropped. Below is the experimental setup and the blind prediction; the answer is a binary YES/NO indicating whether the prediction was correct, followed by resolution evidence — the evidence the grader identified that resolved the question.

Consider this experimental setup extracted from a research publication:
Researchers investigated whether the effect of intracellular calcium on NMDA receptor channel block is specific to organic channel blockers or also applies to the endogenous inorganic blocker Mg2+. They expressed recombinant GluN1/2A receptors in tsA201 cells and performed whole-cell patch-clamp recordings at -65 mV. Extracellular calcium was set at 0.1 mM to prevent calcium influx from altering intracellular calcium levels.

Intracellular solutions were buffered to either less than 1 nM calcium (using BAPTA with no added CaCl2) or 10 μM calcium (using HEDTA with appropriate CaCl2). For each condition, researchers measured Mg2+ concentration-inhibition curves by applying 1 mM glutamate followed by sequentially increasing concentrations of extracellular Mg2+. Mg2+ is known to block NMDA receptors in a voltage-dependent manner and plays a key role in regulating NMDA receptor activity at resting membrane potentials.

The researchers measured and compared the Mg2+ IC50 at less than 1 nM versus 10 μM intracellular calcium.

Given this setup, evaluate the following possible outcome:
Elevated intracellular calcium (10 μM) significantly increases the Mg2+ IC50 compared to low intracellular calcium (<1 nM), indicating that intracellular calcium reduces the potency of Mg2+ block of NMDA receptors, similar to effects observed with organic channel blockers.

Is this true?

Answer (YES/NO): NO